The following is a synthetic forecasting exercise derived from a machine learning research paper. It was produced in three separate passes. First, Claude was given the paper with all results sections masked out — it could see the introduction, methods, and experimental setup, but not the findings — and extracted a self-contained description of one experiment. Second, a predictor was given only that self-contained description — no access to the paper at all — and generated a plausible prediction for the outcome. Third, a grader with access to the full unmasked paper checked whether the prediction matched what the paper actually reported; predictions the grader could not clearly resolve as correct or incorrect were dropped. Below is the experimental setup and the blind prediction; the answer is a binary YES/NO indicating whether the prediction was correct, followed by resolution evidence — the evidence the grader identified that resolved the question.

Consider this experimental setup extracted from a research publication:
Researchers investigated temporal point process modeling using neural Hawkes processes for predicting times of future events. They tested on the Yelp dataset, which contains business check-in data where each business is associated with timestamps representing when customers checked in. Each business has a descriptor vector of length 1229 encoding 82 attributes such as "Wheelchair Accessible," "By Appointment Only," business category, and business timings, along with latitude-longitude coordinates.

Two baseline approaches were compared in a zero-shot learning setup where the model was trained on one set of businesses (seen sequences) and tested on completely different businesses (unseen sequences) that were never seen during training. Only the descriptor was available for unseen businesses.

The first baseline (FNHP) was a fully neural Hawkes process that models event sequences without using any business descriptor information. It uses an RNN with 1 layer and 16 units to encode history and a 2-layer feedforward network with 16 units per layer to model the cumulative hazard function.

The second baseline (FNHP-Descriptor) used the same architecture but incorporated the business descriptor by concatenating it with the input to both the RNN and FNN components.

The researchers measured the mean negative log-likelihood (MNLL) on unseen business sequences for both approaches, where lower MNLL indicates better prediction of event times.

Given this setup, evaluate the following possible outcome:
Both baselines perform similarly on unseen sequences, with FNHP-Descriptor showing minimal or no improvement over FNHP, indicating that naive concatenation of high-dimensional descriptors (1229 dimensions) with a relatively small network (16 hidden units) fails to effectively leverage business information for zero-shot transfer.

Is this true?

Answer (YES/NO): NO